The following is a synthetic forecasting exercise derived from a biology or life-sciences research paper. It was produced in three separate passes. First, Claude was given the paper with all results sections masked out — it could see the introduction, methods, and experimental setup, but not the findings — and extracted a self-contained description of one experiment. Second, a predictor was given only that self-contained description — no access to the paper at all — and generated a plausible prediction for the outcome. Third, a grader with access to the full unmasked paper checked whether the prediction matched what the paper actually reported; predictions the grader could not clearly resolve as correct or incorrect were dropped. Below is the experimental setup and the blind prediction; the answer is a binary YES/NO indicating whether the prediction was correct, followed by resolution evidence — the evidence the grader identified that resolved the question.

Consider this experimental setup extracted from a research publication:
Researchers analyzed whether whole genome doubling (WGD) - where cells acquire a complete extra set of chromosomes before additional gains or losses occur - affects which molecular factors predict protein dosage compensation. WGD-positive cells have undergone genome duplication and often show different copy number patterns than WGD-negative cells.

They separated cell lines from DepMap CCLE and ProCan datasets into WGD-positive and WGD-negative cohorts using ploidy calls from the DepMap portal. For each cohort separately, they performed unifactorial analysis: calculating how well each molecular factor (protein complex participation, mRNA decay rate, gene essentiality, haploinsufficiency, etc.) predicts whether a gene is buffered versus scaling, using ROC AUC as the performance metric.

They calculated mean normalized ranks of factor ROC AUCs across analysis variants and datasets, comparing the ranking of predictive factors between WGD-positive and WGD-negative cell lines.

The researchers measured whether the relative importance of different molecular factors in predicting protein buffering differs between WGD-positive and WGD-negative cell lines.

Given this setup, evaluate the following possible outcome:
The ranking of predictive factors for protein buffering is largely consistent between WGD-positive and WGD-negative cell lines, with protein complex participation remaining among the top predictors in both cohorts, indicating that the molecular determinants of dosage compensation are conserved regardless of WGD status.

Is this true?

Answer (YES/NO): NO